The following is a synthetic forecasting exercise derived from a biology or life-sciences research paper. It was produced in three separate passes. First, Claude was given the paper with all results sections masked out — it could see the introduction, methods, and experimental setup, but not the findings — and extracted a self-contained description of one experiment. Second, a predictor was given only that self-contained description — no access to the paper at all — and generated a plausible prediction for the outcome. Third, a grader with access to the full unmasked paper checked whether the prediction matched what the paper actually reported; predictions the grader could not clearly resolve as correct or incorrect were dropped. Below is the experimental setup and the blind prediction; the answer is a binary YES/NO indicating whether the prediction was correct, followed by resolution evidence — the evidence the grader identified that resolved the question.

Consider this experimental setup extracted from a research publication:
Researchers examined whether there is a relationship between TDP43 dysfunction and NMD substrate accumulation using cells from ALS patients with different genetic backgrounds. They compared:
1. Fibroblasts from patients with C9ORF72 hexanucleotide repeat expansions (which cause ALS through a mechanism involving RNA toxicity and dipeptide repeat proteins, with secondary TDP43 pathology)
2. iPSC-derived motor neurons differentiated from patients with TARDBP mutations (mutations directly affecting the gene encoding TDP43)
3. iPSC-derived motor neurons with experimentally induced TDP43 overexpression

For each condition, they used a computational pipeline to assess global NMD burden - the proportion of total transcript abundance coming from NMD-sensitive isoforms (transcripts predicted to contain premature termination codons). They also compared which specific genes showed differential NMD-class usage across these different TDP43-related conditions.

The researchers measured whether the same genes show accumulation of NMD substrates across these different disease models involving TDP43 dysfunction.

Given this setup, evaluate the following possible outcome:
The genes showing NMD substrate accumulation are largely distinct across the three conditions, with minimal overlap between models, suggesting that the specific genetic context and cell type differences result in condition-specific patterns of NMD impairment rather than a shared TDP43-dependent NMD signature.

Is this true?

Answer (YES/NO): NO